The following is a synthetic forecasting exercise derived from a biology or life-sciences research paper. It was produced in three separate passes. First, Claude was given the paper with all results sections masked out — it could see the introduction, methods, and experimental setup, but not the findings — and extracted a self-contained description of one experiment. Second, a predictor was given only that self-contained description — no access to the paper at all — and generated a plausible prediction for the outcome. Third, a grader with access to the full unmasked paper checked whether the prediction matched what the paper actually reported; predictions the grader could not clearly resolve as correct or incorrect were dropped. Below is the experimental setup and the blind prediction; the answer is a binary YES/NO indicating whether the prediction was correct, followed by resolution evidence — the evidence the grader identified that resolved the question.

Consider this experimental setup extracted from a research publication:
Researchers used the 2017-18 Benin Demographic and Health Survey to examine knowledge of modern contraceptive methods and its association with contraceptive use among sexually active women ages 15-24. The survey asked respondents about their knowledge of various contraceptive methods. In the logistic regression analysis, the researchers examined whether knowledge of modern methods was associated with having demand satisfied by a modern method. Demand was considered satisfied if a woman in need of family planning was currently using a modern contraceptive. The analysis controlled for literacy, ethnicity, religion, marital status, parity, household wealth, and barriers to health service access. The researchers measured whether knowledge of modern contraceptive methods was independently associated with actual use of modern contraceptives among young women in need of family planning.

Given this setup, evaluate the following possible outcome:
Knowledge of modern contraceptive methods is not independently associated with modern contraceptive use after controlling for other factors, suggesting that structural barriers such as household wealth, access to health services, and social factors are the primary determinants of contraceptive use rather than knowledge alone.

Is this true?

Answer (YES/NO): NO